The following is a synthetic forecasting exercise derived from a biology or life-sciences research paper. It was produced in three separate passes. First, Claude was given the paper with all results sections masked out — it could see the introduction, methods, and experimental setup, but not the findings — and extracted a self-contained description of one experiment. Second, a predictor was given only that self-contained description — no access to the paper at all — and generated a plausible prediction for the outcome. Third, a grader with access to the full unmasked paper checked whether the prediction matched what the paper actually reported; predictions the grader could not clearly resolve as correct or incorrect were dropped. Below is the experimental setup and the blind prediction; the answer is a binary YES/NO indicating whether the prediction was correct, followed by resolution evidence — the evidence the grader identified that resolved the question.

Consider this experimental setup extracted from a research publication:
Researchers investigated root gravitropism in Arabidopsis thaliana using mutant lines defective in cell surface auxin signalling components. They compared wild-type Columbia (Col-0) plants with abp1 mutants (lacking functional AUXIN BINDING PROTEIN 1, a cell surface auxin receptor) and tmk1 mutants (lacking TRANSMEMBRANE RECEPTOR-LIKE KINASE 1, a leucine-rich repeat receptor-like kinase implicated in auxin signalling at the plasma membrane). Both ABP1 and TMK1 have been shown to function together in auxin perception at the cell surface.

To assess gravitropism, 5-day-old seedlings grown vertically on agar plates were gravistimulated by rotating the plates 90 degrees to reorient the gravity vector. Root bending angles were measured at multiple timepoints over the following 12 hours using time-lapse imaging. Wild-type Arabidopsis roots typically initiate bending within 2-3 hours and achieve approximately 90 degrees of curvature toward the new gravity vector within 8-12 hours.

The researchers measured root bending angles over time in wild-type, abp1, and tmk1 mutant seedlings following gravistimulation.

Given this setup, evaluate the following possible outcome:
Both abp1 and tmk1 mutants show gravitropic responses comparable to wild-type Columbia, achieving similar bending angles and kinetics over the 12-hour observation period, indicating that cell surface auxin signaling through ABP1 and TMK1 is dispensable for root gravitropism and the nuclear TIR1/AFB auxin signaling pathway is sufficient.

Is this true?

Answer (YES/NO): NO